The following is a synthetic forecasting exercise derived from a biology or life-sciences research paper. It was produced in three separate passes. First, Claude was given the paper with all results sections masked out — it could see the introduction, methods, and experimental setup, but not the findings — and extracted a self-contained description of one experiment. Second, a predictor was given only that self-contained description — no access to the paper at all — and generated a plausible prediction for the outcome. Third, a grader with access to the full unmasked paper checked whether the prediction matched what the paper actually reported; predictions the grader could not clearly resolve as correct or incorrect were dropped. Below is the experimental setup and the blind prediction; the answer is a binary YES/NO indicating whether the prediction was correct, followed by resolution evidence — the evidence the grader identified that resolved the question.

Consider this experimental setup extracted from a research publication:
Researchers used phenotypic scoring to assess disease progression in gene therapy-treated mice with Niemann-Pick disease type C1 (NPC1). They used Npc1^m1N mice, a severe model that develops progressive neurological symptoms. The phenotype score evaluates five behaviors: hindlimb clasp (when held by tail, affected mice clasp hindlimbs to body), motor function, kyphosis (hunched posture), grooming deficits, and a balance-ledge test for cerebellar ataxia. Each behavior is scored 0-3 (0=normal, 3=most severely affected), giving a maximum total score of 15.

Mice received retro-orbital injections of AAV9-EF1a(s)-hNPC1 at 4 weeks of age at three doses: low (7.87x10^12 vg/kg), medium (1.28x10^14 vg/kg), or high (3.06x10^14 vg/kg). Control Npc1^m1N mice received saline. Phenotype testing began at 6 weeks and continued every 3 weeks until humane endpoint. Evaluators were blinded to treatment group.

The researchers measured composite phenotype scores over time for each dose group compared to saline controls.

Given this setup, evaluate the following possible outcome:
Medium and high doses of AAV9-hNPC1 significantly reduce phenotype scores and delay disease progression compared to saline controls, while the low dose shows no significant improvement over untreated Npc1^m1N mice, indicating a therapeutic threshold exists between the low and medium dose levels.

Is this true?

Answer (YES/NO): NO